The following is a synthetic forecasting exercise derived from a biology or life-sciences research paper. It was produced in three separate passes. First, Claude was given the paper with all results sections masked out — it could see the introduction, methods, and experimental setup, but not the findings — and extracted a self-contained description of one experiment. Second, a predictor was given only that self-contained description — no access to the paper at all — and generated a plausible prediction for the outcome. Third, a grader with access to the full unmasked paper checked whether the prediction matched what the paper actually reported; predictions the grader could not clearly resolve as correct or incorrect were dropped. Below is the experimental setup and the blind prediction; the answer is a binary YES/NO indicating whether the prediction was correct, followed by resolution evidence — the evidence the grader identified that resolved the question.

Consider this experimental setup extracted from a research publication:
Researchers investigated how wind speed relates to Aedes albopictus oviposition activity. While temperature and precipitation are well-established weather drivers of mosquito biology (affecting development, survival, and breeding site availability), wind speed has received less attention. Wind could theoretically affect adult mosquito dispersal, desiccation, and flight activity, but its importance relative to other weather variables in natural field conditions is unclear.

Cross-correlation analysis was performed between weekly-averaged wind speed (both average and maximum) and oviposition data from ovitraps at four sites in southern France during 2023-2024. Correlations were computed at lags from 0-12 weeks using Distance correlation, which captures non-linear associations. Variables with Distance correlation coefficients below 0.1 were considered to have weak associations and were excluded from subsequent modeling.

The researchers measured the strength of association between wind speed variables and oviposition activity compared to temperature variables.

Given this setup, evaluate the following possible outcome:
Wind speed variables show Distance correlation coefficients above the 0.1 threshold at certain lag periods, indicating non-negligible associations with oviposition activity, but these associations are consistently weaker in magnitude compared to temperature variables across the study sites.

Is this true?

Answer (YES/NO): NO